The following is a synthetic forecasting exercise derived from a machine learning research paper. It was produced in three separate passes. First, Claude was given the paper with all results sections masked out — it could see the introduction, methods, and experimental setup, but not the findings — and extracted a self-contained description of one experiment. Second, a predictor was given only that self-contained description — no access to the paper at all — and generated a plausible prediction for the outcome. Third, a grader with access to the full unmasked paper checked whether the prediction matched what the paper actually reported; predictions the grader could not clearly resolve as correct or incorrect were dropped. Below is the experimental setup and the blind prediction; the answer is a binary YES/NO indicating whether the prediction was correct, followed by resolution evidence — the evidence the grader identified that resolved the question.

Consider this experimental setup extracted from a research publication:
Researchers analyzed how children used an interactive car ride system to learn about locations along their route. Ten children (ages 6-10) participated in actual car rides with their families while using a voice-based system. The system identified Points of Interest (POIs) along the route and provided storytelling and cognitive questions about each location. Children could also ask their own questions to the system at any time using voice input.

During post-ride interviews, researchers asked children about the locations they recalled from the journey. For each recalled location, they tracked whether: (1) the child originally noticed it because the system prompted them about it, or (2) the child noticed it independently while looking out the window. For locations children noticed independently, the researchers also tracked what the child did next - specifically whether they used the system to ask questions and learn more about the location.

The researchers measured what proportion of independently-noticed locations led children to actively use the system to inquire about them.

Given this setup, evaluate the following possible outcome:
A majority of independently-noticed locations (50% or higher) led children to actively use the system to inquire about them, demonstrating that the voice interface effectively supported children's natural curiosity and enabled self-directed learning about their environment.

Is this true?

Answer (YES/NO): YES